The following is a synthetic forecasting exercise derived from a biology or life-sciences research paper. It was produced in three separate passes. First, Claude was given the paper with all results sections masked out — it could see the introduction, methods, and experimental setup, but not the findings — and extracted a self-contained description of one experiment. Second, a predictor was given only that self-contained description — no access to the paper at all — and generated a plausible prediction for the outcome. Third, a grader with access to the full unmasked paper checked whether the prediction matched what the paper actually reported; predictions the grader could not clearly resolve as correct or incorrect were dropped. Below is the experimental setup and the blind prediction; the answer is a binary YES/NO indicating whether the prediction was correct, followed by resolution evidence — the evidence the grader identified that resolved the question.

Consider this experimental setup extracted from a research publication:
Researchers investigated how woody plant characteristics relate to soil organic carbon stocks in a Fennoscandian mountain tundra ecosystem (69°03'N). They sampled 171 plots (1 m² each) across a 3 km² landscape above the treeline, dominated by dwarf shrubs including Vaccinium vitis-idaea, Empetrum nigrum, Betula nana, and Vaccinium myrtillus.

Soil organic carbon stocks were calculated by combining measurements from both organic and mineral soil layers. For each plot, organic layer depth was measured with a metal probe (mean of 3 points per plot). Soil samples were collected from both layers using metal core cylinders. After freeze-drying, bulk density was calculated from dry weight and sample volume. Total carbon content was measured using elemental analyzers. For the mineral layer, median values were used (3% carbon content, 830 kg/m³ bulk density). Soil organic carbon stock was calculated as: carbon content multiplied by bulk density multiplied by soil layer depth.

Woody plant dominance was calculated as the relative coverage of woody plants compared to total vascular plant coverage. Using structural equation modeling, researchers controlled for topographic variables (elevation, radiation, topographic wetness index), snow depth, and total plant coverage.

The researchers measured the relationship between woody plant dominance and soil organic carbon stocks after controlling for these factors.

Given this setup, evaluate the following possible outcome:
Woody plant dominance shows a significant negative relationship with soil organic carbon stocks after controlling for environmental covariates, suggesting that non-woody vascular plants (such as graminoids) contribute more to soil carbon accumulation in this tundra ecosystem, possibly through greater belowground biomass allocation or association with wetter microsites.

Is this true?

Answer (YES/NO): YES